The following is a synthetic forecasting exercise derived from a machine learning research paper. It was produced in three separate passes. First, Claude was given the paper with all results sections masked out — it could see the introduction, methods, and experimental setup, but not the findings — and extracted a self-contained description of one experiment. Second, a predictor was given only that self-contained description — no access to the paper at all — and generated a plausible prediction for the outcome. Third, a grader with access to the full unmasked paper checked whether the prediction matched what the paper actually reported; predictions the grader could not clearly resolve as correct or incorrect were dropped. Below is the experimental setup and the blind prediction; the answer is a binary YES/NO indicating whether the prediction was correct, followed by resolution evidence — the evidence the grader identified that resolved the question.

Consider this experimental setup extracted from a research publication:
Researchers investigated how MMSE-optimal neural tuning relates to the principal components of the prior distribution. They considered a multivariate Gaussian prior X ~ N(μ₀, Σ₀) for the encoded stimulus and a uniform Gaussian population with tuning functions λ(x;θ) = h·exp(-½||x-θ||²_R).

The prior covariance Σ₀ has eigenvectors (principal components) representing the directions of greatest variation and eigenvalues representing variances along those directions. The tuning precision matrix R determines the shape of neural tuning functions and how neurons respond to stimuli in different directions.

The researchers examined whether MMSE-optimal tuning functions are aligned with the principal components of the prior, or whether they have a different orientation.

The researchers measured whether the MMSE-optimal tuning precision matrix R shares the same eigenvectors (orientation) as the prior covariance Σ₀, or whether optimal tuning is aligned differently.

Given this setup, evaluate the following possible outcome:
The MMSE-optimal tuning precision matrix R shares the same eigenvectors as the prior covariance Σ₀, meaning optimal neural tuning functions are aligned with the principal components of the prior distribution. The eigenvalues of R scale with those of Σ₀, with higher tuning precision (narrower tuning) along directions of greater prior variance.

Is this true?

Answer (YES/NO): YES